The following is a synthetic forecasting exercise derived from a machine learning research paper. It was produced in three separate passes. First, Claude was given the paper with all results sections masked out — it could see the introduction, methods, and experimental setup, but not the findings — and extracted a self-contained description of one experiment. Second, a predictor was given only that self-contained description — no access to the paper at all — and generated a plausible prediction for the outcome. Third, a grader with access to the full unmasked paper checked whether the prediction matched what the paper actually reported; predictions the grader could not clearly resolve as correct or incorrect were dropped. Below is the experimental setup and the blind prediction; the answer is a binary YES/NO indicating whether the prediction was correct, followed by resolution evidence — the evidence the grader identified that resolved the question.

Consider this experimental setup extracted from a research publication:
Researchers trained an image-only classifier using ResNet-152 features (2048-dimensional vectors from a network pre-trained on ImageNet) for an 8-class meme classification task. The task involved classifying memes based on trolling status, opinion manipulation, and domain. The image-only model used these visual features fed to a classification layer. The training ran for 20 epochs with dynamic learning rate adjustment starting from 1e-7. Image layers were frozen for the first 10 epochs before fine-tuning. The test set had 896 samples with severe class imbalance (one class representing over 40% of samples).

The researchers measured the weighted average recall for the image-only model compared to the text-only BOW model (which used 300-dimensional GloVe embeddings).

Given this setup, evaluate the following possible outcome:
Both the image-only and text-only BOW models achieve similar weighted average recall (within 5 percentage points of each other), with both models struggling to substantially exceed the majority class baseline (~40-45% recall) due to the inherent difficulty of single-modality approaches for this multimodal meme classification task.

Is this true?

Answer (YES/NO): YES